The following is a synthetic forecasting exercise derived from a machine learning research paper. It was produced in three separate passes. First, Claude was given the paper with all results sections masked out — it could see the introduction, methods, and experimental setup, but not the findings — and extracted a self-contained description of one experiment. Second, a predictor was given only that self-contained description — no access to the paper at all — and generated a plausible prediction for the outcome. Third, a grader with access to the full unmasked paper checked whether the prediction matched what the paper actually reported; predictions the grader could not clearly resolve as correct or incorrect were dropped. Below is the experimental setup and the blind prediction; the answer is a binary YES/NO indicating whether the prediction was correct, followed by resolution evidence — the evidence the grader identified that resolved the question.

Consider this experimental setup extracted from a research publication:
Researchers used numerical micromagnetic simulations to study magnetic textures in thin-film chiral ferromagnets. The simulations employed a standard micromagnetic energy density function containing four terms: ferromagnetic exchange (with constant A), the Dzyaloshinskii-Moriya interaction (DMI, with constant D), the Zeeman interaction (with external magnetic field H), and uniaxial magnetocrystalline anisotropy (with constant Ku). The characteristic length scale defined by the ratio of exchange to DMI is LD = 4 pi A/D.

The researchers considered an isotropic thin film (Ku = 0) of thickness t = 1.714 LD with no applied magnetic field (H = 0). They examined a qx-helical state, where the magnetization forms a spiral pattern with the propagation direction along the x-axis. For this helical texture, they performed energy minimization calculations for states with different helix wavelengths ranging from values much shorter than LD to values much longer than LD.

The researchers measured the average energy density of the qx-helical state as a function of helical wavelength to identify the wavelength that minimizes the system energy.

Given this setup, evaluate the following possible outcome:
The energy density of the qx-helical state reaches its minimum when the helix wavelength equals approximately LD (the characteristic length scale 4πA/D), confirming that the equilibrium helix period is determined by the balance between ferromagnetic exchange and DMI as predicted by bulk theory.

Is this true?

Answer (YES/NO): YES